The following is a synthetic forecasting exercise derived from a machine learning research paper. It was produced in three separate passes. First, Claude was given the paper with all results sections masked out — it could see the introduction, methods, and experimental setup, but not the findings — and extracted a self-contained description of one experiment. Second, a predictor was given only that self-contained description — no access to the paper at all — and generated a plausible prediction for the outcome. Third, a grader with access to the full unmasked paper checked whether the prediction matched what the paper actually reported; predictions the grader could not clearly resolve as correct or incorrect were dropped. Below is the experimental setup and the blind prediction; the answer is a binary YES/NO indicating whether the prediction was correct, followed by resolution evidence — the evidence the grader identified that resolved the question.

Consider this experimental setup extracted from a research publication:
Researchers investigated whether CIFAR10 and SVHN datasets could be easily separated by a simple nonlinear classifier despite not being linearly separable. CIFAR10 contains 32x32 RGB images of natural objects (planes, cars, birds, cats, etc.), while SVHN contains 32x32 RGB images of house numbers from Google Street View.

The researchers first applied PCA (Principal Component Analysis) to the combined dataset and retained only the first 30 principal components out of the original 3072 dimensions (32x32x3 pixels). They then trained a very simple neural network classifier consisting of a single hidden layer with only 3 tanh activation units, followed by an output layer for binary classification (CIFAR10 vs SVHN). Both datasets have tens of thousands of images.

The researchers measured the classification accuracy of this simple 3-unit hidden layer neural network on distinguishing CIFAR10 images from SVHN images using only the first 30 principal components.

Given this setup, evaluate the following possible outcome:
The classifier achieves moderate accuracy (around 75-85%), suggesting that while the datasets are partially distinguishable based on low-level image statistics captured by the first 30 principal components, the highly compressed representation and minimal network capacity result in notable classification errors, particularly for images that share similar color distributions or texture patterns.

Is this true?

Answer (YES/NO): NO